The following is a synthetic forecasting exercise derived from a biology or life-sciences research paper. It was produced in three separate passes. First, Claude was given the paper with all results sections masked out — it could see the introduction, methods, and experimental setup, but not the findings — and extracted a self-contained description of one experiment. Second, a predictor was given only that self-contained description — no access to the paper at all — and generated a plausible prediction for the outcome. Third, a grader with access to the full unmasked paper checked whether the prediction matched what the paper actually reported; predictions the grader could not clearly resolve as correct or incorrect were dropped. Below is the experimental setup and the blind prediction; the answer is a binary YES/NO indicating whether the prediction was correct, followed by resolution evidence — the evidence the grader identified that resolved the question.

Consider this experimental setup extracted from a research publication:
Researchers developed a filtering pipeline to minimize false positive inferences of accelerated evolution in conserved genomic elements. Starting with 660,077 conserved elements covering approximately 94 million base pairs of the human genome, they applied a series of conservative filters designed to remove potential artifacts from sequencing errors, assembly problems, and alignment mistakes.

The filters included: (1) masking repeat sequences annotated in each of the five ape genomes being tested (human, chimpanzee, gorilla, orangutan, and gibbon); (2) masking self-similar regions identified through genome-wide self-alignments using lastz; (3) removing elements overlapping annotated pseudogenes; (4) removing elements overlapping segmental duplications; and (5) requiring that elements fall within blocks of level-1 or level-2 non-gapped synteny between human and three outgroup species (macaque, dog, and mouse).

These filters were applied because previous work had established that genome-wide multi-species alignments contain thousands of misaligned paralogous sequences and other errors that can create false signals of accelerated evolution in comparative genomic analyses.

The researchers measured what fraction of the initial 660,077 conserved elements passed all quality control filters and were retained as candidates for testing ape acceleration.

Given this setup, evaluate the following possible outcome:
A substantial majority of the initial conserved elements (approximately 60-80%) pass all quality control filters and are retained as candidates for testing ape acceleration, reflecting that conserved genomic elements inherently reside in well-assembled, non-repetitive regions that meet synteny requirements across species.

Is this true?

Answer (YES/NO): NO